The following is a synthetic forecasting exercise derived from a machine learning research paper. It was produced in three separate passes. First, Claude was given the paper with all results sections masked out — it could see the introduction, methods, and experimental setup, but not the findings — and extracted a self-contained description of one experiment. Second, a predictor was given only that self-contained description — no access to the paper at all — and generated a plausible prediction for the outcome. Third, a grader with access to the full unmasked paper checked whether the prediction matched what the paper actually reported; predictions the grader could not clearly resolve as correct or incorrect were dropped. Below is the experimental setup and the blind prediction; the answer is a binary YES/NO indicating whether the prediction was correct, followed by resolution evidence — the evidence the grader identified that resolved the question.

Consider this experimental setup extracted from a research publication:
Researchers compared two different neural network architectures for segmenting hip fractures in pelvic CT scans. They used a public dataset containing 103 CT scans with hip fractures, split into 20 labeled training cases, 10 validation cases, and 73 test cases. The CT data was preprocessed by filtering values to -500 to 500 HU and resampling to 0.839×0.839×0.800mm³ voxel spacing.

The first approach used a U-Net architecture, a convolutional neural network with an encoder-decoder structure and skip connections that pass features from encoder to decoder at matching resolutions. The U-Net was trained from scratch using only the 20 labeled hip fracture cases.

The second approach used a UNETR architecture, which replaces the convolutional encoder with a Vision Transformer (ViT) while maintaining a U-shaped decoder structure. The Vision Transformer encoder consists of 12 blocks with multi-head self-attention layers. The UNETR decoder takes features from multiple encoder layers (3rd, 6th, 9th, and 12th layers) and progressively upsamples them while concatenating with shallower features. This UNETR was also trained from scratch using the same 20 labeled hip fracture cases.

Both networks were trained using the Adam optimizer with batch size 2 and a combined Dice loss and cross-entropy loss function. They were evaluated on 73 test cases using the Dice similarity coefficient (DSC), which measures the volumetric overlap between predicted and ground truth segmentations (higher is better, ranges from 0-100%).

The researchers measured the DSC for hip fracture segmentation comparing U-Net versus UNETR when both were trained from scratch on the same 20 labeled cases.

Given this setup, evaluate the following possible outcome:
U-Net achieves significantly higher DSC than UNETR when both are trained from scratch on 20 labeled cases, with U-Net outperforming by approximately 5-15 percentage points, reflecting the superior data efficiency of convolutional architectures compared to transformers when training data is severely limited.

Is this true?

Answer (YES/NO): NO